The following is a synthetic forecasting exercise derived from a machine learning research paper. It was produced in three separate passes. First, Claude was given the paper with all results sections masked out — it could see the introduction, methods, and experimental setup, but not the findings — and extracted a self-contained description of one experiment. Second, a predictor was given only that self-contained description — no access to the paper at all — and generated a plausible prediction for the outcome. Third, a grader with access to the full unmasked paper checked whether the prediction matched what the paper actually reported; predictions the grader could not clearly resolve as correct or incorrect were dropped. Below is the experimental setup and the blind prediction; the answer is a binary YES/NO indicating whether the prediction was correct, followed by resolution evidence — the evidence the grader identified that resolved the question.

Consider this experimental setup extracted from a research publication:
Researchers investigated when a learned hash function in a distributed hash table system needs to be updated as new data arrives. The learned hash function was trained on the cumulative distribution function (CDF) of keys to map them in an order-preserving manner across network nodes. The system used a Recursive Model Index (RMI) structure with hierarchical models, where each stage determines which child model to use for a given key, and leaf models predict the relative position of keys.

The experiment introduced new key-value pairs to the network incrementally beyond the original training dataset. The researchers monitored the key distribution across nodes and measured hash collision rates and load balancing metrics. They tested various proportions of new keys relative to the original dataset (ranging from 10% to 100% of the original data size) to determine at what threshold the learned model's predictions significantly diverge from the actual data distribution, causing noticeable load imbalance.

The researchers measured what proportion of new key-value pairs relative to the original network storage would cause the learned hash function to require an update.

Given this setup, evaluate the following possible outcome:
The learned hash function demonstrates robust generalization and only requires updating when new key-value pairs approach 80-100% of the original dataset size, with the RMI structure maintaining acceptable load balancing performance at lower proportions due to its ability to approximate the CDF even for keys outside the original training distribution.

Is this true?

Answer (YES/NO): NO